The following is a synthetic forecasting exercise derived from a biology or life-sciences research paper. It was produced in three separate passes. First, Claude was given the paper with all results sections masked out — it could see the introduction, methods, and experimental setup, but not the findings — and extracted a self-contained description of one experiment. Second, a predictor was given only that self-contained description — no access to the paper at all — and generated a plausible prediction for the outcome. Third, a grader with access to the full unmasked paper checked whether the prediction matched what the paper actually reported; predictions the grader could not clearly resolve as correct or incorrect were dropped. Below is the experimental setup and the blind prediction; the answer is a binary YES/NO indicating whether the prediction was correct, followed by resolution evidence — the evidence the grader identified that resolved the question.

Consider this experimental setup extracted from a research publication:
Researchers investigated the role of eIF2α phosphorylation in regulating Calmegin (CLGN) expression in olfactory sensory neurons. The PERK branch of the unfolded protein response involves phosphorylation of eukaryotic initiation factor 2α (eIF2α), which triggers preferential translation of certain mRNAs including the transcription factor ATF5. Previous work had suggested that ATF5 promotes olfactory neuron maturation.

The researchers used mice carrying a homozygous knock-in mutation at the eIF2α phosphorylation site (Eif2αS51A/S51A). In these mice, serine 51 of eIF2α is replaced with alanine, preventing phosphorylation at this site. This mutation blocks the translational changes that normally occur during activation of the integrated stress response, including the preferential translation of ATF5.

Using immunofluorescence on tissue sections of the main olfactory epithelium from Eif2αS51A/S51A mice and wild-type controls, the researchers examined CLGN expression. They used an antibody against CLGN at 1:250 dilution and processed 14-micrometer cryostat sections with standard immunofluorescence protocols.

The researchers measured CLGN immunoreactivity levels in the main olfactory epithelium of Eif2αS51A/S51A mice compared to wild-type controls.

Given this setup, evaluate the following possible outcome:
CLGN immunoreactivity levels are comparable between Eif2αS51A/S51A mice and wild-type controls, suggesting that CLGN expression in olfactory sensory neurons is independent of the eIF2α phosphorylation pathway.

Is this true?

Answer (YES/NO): NO